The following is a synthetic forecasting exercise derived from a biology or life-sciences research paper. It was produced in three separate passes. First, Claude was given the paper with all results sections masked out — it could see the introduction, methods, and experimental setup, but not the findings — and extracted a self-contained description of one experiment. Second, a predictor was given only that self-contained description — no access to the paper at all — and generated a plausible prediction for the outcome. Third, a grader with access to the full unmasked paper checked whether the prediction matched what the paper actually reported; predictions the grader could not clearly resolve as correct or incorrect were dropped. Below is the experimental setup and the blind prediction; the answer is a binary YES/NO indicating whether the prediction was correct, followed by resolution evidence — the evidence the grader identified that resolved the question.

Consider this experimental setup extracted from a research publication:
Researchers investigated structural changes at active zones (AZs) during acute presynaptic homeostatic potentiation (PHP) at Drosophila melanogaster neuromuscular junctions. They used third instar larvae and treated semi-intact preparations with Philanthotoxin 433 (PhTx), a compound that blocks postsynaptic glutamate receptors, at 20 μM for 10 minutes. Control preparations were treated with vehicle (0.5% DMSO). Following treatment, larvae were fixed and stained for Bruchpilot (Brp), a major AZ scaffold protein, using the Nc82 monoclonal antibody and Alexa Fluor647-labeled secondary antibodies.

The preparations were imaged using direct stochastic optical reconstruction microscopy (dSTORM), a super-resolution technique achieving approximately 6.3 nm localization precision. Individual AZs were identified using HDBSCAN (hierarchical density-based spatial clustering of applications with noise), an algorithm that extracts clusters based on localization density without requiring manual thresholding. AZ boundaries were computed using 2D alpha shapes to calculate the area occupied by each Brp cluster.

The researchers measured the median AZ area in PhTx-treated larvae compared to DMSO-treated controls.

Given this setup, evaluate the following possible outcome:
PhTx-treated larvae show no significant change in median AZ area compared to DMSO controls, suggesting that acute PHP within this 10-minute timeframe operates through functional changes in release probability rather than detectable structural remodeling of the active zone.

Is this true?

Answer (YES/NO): NO